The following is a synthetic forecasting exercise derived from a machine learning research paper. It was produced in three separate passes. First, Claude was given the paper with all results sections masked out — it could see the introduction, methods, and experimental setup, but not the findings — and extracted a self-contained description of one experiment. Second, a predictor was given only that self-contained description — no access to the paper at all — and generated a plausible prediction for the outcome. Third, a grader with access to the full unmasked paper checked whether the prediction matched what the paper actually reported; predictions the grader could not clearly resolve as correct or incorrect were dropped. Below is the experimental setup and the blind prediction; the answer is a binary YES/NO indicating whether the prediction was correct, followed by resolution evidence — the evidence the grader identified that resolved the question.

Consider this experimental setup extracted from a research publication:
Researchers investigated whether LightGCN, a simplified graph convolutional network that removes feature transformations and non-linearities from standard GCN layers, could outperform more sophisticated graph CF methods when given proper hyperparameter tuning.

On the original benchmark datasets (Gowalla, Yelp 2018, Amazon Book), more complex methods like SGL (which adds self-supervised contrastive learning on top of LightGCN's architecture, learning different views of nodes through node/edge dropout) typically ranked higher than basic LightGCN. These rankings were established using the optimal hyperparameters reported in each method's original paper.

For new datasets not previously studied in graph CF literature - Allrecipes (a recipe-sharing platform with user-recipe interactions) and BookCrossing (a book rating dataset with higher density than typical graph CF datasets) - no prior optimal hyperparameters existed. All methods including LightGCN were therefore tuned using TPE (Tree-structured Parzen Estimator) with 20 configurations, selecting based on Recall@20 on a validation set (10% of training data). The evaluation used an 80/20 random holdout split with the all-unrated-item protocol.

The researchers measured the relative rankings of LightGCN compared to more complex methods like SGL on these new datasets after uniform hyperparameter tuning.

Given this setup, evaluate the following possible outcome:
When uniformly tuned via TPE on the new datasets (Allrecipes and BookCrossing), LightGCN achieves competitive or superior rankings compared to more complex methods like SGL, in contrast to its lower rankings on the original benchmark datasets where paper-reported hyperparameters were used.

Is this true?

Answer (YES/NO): YES